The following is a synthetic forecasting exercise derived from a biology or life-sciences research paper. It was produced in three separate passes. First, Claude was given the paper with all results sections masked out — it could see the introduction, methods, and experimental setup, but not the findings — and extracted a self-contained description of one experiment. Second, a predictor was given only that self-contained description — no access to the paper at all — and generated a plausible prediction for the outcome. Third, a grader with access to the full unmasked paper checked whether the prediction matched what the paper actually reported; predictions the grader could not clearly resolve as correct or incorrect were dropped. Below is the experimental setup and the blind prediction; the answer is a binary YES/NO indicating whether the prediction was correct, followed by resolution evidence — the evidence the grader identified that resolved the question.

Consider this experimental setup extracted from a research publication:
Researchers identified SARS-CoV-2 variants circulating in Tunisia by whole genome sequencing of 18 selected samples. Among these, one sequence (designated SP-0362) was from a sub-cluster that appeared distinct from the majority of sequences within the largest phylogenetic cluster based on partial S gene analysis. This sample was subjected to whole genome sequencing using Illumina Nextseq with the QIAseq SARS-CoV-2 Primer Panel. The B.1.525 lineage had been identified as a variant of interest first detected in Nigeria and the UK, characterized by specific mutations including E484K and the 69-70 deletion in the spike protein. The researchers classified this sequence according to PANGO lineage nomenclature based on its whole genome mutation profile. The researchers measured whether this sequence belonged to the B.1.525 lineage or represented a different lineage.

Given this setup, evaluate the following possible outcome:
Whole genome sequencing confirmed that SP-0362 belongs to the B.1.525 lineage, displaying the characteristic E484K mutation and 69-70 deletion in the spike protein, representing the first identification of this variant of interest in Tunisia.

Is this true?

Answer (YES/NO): NO